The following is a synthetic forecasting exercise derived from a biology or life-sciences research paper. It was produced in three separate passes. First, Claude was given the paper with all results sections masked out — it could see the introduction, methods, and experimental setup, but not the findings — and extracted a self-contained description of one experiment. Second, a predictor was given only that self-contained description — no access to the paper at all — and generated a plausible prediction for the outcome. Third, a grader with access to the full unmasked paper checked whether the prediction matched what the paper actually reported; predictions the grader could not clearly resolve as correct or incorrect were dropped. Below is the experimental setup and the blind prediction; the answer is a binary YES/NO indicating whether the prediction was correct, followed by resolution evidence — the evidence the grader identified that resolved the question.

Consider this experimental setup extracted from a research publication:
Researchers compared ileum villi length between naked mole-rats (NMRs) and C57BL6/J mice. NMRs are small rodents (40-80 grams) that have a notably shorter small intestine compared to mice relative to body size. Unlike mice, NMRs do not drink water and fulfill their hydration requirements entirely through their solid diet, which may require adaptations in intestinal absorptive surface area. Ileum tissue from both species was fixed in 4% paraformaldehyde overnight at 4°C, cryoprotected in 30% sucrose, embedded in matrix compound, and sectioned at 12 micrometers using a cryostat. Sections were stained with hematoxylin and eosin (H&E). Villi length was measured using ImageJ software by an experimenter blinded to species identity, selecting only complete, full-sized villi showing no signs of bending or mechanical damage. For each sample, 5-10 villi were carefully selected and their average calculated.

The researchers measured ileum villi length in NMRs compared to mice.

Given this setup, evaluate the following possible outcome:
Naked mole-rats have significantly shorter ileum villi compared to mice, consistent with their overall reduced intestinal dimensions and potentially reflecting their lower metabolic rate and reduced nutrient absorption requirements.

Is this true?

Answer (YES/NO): NO